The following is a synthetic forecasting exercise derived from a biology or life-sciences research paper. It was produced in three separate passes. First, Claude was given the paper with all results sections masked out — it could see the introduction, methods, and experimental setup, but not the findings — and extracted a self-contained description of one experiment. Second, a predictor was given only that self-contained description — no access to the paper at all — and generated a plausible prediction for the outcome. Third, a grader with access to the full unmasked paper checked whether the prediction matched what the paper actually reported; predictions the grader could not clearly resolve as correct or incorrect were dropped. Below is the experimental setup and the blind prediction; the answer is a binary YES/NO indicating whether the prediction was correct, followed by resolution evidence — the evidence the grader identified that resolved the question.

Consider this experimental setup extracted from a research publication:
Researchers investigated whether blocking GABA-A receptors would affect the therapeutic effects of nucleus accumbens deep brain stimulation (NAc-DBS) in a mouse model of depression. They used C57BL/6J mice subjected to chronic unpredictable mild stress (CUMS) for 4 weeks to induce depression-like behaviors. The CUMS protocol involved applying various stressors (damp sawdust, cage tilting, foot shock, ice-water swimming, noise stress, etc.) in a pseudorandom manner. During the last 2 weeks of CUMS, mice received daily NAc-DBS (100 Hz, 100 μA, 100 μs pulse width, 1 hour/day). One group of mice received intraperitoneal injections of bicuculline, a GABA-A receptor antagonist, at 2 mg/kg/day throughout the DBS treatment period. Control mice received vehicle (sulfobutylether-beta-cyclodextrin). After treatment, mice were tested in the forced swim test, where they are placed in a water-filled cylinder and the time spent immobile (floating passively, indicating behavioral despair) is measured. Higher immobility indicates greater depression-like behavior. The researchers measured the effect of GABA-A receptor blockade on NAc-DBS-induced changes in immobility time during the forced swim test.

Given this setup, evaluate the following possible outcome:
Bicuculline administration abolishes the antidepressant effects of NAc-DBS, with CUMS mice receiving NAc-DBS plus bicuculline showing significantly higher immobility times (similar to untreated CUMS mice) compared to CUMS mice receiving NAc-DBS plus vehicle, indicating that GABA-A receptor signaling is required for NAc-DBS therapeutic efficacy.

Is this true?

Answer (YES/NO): YES